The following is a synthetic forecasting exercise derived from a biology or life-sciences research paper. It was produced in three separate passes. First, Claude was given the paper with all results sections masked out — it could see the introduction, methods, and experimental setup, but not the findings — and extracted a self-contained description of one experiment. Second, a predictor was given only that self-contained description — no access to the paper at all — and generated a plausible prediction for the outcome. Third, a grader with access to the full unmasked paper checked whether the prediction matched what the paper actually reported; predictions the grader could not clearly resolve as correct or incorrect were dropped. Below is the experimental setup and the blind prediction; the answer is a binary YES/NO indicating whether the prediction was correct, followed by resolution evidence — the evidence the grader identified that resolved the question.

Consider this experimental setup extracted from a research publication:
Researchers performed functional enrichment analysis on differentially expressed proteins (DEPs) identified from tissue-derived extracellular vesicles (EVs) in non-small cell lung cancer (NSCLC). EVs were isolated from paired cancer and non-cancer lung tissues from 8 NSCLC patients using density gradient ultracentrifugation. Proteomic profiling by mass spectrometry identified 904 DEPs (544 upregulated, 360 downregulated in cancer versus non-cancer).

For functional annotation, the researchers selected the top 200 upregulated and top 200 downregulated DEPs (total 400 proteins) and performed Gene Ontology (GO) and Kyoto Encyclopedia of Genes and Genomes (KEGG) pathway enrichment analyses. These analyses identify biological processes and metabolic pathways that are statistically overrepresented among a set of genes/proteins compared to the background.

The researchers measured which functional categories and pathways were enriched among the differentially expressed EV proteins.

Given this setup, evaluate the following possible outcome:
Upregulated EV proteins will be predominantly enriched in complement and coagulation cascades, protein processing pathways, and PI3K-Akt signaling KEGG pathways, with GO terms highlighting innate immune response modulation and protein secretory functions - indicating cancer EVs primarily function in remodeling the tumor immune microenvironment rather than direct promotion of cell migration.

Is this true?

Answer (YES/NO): NO